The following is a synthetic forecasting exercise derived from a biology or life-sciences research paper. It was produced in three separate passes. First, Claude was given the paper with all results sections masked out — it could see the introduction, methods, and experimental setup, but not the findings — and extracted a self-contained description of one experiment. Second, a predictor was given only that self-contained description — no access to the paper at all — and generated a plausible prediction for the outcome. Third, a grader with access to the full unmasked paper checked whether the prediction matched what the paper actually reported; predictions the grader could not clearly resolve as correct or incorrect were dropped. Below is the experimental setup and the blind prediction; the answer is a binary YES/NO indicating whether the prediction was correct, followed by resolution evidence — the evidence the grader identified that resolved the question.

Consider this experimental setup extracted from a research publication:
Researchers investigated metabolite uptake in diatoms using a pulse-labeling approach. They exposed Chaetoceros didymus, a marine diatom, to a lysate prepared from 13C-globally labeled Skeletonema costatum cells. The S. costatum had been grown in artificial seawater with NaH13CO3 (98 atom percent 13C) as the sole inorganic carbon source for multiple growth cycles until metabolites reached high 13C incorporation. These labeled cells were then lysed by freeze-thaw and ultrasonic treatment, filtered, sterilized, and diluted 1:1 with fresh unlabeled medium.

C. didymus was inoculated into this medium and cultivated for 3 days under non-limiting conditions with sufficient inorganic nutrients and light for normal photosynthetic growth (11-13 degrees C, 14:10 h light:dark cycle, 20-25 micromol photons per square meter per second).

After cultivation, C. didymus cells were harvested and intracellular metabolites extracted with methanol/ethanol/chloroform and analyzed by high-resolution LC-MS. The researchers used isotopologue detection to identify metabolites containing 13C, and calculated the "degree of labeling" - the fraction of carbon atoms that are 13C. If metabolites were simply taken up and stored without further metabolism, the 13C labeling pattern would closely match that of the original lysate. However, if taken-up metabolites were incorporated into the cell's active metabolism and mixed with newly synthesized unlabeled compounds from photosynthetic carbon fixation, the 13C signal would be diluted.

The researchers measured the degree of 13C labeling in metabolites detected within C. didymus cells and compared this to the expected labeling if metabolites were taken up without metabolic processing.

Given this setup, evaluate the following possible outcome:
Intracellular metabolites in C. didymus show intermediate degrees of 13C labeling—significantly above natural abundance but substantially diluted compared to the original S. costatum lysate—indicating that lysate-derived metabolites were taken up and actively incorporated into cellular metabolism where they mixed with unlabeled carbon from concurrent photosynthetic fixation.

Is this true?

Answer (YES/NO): NO